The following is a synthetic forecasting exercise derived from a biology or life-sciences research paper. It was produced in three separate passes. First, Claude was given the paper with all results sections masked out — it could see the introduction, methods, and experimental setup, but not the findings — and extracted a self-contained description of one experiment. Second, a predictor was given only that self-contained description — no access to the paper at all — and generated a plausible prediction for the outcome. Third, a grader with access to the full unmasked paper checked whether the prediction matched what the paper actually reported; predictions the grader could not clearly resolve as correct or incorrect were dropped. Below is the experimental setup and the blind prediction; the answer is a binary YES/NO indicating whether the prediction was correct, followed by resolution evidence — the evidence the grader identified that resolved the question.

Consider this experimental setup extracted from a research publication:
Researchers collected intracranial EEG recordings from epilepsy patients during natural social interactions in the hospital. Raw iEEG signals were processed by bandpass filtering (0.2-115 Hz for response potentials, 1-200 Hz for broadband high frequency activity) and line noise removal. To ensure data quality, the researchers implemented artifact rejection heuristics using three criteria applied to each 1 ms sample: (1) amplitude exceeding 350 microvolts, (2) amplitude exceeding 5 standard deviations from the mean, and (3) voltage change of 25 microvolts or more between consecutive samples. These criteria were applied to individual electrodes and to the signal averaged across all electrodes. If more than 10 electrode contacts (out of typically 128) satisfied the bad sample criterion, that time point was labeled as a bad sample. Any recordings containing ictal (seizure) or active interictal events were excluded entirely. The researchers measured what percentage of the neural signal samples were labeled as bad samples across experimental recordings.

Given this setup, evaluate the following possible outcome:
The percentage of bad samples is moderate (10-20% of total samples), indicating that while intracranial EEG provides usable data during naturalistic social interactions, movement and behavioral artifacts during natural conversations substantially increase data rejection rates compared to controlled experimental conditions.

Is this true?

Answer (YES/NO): NO